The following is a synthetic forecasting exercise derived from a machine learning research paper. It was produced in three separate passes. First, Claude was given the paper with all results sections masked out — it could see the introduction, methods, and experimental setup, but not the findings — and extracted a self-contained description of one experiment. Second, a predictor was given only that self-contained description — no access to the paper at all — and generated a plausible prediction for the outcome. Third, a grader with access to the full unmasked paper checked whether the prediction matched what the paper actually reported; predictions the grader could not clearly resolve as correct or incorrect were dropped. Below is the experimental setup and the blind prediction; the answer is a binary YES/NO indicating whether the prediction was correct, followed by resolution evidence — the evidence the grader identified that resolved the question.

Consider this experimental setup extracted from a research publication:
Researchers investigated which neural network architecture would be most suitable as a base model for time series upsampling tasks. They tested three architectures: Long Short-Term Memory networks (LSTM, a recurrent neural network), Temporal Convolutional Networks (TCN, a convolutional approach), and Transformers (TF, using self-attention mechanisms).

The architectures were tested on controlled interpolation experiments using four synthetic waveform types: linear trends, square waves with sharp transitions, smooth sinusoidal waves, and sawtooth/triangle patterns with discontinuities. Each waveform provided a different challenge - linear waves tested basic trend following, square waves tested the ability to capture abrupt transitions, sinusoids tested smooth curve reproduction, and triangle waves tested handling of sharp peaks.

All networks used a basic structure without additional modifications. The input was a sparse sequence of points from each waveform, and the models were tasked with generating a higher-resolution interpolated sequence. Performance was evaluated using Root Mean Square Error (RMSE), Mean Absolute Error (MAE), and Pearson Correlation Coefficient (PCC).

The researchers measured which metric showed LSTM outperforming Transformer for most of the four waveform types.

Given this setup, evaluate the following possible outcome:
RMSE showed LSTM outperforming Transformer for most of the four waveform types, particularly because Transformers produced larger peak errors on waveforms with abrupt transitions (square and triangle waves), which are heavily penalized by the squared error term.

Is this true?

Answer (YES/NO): NO